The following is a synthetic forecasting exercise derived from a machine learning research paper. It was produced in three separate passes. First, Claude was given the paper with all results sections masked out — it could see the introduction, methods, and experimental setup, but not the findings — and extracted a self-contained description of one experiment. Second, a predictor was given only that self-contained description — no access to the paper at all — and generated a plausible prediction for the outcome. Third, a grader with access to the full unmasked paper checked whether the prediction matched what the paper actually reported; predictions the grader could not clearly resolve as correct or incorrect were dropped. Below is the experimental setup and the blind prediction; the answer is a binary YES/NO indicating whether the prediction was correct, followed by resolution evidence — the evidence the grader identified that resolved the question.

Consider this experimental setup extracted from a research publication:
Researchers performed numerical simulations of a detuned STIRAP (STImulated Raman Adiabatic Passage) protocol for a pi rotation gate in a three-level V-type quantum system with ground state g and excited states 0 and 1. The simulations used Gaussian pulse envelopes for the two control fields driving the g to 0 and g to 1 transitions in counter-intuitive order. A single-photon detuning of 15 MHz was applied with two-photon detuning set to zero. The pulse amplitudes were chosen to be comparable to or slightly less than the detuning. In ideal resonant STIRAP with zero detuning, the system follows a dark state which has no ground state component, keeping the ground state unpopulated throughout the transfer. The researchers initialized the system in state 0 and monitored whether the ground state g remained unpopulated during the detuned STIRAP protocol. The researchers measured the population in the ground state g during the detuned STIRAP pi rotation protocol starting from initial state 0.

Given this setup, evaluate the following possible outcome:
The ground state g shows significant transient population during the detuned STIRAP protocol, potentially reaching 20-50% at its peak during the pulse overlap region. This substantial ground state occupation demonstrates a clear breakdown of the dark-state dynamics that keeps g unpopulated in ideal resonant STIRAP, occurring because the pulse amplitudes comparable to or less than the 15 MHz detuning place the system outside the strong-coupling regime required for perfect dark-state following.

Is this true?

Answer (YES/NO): NO